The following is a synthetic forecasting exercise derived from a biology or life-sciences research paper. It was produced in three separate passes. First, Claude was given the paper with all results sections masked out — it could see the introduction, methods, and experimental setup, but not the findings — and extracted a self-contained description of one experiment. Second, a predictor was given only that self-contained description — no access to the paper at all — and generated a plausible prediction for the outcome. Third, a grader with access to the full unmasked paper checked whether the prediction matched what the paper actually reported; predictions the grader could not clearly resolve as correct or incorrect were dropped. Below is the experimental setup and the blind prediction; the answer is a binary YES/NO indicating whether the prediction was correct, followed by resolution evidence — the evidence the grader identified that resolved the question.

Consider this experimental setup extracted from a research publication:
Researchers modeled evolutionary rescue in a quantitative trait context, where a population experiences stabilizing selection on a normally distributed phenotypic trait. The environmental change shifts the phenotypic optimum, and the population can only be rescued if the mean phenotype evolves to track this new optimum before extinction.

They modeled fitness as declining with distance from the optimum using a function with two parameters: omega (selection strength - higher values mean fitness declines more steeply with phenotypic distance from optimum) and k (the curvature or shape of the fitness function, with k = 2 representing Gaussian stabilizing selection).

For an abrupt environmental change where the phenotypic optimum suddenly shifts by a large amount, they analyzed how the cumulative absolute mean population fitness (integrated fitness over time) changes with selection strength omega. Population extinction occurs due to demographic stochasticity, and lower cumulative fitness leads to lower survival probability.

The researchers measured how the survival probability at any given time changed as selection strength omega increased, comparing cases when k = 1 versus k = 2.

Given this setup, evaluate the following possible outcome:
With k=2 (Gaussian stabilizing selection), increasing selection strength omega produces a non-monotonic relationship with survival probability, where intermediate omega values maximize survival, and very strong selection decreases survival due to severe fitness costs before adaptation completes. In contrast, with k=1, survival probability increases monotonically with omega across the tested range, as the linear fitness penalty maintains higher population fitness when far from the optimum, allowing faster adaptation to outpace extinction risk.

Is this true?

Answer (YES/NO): NO